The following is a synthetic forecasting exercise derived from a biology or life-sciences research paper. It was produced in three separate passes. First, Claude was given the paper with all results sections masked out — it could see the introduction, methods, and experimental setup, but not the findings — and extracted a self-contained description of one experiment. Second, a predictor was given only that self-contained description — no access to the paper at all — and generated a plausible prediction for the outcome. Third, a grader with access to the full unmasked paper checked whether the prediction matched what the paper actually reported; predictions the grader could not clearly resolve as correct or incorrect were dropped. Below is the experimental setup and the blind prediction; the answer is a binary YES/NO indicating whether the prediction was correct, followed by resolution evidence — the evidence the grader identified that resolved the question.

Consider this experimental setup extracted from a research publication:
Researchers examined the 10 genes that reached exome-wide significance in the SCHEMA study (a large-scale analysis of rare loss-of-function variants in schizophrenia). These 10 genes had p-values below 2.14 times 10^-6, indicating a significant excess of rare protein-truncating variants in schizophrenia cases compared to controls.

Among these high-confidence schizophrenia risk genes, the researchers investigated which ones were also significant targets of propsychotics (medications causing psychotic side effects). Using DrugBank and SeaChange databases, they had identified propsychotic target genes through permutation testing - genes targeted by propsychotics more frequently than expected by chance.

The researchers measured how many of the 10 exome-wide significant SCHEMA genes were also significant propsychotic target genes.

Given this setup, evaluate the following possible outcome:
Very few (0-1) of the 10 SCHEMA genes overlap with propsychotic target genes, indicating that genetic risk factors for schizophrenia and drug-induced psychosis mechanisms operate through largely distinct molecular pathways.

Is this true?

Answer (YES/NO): NO